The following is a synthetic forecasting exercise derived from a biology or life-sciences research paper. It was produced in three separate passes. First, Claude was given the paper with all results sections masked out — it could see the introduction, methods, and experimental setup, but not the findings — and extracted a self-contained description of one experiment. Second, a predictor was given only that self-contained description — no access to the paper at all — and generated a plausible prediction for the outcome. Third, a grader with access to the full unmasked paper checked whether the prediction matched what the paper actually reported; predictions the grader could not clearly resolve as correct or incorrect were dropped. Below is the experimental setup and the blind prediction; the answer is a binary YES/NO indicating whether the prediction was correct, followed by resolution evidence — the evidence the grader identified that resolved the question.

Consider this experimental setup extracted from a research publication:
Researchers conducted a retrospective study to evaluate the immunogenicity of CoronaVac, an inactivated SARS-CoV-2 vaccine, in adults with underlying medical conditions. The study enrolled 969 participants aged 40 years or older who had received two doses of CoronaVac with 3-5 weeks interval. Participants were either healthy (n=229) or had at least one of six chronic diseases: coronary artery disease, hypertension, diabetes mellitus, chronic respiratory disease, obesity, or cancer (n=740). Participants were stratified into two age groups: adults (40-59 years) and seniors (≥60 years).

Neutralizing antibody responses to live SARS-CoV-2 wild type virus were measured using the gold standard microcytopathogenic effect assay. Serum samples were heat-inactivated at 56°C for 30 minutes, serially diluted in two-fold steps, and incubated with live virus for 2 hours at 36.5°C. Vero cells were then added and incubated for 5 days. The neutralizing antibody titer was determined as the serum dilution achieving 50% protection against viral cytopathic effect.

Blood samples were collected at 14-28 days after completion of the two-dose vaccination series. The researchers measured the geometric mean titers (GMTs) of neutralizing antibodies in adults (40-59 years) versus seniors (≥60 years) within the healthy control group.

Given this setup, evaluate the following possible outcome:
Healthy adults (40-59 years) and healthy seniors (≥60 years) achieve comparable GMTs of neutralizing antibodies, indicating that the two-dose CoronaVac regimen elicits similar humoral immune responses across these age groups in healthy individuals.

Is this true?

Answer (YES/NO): NO